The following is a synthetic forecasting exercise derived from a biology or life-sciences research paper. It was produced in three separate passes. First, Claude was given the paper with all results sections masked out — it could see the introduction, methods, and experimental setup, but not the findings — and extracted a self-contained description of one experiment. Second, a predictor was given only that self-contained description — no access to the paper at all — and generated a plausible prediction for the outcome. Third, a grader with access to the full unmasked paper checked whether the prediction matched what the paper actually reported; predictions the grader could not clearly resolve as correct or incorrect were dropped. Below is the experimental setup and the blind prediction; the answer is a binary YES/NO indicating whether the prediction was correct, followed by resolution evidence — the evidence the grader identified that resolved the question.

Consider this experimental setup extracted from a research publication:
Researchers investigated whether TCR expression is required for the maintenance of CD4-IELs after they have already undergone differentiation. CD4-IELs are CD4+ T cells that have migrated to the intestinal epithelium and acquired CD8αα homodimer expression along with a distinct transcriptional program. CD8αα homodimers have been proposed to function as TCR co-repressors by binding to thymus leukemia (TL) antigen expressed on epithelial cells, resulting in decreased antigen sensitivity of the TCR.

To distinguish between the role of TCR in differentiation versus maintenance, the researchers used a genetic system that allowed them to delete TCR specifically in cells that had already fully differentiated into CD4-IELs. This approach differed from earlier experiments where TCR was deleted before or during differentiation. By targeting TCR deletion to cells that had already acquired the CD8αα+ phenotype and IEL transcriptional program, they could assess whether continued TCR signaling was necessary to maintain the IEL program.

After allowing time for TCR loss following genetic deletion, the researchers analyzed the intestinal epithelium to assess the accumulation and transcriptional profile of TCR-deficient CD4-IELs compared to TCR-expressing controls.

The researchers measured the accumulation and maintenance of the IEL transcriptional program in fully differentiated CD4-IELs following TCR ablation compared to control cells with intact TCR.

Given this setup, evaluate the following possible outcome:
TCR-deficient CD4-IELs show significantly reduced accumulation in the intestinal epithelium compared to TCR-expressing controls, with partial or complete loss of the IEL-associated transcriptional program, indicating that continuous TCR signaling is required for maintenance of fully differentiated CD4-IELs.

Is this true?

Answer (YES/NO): NO